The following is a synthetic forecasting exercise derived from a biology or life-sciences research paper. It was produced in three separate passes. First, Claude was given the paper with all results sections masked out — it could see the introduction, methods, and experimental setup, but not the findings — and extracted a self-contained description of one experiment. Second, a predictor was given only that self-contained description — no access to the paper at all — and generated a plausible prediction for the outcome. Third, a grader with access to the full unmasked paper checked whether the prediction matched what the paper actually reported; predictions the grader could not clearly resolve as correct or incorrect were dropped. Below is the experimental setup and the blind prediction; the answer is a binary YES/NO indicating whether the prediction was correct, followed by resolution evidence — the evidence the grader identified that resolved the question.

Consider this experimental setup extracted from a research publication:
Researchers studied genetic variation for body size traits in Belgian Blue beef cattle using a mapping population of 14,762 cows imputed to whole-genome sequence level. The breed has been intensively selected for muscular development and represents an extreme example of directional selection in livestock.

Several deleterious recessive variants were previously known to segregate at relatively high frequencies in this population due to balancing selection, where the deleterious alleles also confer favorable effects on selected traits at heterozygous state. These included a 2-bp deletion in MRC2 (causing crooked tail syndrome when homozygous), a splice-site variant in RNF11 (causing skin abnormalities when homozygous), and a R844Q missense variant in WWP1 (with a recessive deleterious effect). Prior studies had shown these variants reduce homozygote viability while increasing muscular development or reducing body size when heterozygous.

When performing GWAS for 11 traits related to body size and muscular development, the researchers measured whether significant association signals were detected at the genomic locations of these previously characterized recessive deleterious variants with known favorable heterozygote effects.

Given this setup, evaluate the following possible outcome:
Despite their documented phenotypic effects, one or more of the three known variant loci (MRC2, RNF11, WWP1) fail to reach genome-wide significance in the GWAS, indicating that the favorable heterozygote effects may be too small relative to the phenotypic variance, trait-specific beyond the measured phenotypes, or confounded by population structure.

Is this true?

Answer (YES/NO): NO